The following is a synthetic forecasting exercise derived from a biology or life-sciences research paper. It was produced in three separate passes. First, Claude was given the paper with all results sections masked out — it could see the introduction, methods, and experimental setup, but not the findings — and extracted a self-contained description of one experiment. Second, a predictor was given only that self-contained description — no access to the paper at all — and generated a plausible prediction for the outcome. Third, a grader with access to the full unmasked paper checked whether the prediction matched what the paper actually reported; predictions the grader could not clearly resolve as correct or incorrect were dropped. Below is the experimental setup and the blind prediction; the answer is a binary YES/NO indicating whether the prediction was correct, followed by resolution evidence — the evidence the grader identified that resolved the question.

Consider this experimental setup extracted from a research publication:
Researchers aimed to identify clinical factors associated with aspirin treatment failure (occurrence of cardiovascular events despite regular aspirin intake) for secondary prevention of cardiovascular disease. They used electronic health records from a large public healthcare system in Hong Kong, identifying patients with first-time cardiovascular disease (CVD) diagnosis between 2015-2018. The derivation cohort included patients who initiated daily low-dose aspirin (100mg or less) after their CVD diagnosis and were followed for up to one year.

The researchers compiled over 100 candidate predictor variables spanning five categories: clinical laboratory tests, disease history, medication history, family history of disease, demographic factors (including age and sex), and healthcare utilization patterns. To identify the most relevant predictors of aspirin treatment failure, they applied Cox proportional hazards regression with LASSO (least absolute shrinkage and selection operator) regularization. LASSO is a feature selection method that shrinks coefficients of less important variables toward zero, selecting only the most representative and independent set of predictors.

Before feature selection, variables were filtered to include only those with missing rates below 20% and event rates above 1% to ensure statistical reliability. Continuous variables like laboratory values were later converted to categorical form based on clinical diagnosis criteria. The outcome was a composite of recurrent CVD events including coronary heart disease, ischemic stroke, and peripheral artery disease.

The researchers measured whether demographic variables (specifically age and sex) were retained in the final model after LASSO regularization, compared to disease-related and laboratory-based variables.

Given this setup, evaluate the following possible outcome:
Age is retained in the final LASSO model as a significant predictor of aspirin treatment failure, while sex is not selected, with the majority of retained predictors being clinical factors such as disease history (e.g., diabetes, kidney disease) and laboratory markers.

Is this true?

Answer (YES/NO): NO